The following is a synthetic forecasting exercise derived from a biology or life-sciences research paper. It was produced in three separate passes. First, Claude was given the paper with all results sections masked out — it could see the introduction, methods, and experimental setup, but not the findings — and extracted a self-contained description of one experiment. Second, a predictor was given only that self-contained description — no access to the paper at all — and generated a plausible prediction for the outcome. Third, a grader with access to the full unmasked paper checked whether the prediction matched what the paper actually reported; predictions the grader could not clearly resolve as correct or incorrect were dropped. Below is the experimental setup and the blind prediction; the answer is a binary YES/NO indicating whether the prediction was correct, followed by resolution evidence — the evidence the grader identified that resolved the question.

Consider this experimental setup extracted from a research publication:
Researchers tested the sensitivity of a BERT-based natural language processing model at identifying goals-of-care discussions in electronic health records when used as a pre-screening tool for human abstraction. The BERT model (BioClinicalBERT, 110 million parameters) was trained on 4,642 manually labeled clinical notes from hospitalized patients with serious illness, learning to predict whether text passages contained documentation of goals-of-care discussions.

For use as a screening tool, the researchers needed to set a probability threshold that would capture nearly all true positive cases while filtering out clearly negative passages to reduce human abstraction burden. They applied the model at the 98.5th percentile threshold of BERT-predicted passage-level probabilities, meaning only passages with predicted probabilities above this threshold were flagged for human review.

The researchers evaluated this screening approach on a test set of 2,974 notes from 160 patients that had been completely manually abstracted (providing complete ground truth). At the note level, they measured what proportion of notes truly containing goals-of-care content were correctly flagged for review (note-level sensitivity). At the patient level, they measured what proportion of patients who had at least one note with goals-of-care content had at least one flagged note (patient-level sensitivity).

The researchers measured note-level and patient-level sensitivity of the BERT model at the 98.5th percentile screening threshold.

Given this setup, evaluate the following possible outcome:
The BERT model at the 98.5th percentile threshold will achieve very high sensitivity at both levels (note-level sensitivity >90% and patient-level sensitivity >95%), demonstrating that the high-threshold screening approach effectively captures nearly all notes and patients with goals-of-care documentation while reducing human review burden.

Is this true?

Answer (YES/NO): YES